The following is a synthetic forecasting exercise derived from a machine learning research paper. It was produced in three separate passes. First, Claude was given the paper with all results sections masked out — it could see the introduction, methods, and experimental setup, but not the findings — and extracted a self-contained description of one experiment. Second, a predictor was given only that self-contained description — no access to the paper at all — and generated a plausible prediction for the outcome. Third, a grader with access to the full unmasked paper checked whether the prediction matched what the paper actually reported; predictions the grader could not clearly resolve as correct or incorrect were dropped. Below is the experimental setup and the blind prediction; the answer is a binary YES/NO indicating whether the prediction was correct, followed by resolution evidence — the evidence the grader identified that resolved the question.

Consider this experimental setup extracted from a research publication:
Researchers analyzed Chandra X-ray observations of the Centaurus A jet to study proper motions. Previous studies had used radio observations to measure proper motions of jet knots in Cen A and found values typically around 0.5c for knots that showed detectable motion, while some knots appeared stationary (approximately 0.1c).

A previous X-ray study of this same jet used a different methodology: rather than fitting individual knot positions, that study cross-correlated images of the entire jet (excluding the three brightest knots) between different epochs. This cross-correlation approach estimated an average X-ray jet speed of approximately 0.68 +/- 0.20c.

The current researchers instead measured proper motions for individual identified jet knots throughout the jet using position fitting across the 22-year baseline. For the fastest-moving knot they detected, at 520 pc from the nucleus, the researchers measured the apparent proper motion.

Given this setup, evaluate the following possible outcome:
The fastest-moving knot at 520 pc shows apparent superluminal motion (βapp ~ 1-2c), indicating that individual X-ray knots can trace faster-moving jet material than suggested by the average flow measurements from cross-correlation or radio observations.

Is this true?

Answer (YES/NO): NO